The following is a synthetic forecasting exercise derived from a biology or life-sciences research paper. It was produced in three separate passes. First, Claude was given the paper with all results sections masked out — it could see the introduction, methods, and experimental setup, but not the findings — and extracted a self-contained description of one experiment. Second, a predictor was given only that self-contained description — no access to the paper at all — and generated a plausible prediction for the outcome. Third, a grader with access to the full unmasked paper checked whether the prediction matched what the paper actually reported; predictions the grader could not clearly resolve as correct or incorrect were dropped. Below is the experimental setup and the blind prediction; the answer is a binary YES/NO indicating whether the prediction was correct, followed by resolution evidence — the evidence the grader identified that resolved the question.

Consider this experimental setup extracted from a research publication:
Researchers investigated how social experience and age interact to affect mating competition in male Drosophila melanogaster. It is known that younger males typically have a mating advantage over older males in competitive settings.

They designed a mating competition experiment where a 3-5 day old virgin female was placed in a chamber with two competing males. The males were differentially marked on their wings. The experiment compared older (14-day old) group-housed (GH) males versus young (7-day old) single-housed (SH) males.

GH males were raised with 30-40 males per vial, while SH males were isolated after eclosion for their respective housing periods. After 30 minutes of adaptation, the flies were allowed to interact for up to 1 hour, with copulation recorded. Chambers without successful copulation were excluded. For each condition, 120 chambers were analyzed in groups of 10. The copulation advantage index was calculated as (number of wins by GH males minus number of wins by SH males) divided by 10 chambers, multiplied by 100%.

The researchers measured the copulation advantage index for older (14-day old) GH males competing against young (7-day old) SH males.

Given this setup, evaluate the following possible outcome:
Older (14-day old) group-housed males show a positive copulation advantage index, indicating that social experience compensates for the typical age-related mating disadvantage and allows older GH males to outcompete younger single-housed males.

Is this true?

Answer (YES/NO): NO